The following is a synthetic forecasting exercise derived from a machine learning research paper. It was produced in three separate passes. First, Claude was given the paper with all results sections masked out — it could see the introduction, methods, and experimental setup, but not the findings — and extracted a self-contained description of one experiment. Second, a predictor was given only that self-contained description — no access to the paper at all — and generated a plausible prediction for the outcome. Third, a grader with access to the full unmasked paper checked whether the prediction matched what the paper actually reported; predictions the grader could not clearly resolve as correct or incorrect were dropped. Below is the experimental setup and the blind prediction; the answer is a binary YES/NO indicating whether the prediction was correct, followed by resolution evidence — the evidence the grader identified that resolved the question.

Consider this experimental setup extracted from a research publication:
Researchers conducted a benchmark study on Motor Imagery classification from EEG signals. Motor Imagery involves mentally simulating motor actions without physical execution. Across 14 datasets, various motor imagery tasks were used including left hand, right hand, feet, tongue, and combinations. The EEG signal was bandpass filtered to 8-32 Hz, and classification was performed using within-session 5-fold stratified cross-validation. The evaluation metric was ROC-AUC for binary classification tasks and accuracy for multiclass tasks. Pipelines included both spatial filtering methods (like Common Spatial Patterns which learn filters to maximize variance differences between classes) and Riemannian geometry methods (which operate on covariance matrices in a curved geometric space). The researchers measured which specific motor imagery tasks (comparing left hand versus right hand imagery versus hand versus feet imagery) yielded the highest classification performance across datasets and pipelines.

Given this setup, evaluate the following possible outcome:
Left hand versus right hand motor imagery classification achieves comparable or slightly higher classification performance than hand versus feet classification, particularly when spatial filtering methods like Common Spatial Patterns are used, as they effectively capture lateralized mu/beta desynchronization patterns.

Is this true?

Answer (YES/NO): NO